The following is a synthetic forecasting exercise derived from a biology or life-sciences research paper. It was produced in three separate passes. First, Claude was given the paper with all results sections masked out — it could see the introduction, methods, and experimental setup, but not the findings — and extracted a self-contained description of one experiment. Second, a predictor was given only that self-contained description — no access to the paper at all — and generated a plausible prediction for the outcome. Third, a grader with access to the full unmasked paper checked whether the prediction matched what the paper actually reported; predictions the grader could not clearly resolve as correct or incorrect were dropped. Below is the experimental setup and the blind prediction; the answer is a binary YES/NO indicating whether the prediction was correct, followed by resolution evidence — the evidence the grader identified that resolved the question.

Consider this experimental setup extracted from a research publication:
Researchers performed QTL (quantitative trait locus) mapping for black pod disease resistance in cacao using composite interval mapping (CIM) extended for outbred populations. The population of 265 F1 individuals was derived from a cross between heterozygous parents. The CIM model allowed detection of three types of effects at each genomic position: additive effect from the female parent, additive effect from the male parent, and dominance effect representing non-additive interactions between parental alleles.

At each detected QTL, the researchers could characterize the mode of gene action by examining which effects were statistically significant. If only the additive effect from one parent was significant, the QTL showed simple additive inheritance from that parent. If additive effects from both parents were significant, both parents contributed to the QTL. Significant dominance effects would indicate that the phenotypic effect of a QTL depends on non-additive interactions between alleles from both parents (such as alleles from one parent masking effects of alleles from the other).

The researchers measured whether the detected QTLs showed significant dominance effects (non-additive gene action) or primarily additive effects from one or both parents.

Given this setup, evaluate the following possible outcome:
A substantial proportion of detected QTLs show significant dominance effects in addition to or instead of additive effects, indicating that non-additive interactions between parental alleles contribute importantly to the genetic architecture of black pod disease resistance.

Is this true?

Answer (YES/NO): NO